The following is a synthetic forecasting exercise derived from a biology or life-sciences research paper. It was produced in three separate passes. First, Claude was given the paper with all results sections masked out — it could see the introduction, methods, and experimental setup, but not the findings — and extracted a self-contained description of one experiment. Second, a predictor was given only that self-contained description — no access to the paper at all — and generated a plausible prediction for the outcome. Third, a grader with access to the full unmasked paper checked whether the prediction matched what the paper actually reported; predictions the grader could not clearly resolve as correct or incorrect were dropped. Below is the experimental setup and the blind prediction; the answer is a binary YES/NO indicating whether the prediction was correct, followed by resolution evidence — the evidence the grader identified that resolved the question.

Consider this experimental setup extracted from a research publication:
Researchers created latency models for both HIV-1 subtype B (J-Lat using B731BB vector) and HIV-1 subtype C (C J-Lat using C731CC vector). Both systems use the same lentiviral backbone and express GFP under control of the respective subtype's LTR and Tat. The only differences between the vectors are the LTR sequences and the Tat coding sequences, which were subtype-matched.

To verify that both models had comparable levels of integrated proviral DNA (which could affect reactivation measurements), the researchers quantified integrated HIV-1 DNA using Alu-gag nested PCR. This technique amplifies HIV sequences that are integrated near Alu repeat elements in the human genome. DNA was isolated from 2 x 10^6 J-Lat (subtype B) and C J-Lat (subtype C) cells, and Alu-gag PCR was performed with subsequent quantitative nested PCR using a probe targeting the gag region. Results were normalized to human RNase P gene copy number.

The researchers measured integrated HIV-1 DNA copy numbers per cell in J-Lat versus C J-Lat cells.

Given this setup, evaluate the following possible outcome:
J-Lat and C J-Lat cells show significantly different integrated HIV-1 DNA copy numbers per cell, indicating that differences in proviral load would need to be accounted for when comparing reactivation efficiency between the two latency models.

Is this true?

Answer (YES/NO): NO